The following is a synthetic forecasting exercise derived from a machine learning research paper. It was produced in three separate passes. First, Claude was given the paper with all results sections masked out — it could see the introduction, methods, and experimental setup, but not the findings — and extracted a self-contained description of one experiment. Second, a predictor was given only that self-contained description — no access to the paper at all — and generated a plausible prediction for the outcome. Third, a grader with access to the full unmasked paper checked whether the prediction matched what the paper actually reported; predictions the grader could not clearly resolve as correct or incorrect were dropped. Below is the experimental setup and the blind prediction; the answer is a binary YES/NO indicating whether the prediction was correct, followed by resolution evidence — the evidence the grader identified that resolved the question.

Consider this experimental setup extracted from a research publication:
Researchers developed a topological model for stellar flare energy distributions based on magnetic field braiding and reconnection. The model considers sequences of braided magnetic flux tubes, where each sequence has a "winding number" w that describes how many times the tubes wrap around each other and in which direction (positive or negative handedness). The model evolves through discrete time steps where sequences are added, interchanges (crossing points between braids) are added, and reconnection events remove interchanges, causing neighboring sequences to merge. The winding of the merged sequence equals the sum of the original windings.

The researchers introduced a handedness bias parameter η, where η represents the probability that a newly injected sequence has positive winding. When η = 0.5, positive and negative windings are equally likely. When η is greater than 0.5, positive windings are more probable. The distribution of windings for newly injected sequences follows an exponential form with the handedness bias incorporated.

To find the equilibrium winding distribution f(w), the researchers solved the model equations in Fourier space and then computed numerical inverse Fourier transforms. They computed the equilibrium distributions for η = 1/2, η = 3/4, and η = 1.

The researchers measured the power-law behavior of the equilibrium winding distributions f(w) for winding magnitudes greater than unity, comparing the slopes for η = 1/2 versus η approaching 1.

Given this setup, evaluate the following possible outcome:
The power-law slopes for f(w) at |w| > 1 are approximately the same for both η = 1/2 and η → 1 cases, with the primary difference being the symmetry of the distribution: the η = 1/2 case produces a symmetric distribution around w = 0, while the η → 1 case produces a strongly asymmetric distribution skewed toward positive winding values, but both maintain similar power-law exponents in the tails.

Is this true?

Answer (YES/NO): NO